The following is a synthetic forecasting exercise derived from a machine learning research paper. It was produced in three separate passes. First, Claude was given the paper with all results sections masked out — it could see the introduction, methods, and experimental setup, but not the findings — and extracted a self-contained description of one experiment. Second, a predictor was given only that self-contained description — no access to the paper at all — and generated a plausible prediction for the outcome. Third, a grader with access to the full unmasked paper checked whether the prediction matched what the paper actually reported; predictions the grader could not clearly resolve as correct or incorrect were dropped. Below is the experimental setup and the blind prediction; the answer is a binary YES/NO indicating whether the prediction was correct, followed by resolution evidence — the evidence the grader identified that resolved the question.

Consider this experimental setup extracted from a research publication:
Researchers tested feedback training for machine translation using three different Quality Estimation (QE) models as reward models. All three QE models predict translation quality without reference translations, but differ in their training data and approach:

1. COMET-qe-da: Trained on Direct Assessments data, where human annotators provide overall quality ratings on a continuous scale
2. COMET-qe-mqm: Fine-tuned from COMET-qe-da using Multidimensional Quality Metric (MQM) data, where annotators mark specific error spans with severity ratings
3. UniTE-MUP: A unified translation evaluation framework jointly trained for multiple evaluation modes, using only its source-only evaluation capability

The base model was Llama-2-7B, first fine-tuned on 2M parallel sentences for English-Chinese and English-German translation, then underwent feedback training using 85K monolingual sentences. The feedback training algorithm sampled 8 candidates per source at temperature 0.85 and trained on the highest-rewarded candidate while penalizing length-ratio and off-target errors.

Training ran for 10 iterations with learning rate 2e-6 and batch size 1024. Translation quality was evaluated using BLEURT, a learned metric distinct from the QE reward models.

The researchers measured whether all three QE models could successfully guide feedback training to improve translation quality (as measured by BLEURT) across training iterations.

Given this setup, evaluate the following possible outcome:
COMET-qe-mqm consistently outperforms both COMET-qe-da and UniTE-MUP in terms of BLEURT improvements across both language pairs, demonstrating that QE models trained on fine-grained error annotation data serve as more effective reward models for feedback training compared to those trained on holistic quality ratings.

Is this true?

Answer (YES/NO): NO